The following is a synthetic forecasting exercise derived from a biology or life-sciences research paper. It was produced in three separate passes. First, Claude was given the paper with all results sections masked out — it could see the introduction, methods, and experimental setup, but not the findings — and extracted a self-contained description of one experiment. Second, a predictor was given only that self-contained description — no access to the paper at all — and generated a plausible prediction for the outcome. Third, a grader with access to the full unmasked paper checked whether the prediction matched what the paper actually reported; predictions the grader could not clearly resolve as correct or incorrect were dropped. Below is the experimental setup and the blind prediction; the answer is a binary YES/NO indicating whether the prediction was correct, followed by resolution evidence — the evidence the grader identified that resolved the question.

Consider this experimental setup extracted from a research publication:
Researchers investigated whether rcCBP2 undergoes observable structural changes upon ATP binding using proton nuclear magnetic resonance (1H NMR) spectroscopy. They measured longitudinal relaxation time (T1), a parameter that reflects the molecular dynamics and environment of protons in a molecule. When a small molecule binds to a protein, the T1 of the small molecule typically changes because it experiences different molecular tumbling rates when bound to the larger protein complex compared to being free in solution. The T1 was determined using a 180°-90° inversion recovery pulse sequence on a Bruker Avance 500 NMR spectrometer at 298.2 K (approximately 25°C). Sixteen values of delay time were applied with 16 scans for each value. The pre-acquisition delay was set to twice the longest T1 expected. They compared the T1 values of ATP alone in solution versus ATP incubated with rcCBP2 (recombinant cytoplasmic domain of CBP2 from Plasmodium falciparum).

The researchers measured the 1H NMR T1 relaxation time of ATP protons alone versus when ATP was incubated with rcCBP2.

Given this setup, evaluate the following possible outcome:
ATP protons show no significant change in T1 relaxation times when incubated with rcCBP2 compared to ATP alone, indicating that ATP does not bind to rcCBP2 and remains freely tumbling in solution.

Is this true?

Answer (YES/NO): NO